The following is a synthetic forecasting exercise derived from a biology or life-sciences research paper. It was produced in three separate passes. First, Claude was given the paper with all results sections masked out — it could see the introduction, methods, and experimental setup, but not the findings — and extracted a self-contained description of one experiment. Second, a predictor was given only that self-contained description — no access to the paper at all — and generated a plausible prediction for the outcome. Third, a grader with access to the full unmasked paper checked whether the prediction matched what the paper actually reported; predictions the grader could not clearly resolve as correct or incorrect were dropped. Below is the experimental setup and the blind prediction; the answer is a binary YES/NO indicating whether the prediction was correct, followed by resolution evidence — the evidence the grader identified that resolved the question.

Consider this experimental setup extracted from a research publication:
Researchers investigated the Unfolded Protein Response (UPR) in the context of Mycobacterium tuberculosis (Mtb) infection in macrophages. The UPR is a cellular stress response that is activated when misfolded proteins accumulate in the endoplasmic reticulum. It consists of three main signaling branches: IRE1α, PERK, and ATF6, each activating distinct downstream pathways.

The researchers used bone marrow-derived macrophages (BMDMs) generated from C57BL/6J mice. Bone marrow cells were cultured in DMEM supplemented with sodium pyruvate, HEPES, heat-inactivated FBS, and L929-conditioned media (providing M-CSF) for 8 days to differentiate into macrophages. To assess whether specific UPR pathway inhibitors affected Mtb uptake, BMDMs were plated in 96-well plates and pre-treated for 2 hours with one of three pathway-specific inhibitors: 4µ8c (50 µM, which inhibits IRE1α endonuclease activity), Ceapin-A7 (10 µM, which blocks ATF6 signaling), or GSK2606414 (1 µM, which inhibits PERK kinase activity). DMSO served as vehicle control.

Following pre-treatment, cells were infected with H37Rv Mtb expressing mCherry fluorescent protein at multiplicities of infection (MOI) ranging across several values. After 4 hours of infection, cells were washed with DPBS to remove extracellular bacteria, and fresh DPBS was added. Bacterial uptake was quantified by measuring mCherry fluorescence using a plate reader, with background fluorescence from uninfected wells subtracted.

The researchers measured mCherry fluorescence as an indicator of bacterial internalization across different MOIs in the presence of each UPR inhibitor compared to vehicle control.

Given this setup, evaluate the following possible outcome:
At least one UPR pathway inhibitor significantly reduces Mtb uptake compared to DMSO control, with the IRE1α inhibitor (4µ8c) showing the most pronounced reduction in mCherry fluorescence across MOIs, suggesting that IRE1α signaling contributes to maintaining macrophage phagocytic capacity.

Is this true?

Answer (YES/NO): NO